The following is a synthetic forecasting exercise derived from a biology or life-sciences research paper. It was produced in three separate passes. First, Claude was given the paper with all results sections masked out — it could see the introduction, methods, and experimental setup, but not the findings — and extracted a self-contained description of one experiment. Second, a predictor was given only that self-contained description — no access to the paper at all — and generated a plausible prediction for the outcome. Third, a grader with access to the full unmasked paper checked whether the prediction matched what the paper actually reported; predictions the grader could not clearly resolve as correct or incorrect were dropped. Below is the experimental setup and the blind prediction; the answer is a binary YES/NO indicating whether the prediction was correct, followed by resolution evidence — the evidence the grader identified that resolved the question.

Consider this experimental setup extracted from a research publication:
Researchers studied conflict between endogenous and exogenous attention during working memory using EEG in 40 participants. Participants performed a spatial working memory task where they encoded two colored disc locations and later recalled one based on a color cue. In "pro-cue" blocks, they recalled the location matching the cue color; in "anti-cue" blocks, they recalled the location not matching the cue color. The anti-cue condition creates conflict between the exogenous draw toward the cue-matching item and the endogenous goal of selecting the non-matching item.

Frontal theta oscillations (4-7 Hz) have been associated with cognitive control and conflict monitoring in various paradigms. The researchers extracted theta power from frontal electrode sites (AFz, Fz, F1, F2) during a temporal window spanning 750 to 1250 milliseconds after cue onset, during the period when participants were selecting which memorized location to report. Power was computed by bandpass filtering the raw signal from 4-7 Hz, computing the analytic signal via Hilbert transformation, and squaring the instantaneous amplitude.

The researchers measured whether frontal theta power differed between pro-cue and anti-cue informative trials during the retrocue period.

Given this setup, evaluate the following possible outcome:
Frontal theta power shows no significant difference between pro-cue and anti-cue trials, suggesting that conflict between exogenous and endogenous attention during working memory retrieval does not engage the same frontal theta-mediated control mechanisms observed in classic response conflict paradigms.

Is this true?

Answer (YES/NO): NO